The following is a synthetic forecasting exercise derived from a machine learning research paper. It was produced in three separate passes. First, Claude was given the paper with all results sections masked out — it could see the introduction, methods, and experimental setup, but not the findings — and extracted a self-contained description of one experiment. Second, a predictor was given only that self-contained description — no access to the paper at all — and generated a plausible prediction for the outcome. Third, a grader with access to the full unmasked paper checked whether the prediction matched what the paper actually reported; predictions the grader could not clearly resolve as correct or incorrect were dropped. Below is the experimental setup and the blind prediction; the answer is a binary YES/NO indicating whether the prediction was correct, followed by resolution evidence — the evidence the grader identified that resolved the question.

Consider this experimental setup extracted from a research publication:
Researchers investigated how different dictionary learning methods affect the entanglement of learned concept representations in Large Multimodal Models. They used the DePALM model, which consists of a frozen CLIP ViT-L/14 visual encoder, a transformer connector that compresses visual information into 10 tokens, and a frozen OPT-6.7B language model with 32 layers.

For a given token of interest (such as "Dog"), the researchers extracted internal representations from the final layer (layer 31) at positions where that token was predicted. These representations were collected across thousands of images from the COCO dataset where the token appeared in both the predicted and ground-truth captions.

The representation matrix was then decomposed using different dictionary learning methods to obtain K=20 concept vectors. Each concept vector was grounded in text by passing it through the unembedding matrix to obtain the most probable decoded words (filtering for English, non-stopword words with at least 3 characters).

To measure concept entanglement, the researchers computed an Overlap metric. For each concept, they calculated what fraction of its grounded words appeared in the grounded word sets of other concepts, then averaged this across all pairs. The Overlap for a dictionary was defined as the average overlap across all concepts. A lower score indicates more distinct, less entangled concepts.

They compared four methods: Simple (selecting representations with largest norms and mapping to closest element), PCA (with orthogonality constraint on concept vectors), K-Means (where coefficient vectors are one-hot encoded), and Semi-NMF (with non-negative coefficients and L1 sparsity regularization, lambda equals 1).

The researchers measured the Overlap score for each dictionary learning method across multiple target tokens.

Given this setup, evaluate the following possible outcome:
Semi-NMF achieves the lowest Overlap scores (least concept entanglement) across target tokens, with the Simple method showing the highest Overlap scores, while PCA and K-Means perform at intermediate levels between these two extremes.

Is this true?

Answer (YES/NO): NO